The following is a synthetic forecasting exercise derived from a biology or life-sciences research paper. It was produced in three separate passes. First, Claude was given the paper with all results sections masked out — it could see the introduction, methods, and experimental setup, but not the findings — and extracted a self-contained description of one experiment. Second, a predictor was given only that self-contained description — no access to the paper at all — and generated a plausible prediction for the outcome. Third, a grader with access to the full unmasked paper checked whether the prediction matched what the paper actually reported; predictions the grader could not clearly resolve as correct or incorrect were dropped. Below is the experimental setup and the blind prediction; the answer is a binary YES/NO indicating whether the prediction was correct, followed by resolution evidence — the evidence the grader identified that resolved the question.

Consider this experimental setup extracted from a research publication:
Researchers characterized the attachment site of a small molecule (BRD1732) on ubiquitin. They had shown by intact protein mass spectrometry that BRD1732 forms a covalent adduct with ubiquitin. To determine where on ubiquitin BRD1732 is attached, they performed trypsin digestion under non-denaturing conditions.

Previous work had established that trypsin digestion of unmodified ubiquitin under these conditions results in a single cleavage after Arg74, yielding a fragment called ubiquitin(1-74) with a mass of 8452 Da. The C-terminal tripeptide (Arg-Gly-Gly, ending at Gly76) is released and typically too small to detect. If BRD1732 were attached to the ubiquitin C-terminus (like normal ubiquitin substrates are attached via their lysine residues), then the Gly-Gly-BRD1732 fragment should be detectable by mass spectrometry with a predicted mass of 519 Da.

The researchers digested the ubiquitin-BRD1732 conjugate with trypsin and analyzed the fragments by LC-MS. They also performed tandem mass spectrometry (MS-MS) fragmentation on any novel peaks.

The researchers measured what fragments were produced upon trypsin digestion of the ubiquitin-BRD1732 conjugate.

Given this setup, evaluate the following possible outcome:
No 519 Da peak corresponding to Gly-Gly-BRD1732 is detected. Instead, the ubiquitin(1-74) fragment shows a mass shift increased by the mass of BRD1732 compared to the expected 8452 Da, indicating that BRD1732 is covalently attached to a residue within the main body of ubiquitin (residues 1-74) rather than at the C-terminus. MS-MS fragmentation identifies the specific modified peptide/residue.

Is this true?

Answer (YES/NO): NO